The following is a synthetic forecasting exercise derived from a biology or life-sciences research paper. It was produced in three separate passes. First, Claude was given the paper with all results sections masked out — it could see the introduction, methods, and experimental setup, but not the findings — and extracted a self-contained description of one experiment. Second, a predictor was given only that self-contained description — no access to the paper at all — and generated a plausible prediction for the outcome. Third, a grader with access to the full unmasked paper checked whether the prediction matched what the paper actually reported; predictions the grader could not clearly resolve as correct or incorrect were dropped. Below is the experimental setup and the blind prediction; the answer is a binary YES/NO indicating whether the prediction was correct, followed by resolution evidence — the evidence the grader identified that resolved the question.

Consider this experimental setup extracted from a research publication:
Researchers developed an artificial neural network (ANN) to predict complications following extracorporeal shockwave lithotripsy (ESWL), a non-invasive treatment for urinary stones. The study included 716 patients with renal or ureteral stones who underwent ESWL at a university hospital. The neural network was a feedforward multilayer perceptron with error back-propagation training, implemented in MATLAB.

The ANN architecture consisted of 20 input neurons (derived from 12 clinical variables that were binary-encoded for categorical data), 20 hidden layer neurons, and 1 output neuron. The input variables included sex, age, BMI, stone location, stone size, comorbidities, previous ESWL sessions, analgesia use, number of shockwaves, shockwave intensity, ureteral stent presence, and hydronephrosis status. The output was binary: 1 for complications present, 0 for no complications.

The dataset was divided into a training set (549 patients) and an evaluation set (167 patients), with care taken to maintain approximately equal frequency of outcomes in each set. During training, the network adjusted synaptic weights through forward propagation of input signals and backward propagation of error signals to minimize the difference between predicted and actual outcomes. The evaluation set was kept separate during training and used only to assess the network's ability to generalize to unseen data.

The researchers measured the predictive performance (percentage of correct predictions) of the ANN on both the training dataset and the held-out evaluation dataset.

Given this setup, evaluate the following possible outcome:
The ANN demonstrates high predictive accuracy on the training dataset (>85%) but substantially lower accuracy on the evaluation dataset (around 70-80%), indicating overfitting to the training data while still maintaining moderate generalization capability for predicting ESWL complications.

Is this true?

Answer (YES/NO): NO